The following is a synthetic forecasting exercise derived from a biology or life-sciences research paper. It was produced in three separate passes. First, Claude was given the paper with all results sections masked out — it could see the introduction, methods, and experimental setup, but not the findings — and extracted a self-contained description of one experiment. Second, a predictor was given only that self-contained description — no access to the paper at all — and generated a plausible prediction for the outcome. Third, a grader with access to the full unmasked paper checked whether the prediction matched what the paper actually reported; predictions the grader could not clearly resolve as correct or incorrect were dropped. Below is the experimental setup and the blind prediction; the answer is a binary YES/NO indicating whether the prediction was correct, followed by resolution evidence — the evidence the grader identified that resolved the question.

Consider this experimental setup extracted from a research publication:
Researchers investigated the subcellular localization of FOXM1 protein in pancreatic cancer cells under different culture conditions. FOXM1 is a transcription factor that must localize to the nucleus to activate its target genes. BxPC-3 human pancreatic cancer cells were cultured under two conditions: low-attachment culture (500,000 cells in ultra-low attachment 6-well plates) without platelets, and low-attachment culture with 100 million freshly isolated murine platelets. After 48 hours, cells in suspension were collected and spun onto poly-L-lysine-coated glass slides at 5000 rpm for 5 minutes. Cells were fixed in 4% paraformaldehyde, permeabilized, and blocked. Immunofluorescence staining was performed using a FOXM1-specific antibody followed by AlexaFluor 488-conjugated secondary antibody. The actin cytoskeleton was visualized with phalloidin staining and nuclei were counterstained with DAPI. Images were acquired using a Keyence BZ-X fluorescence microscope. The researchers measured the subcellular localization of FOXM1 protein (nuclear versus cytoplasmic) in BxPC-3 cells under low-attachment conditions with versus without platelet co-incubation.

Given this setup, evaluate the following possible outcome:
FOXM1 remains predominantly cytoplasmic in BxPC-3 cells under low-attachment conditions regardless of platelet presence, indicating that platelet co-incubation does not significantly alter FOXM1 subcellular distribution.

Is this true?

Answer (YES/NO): NO